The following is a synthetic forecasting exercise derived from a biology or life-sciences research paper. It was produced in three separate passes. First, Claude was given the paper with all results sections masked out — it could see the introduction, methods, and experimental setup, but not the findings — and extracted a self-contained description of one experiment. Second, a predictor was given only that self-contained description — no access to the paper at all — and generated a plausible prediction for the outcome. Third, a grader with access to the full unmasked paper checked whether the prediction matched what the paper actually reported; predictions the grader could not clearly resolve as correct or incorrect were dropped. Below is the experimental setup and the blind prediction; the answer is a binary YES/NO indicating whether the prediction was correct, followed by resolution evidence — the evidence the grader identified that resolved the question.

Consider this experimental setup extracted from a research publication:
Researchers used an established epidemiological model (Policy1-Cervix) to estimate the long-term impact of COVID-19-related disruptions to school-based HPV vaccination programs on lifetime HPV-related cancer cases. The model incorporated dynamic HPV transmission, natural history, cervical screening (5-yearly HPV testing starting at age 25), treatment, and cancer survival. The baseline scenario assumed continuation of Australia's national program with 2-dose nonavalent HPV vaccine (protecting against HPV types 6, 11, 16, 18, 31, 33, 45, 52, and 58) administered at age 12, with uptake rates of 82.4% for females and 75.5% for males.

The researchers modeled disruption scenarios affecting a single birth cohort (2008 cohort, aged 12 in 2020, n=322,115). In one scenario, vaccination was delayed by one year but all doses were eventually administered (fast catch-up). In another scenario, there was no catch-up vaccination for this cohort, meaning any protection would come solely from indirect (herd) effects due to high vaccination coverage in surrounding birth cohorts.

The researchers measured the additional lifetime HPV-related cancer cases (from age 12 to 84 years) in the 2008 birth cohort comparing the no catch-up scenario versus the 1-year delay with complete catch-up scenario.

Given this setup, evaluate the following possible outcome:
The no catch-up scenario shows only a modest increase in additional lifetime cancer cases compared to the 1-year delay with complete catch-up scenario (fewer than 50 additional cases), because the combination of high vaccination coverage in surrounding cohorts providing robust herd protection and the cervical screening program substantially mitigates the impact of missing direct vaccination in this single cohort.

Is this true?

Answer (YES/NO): NO